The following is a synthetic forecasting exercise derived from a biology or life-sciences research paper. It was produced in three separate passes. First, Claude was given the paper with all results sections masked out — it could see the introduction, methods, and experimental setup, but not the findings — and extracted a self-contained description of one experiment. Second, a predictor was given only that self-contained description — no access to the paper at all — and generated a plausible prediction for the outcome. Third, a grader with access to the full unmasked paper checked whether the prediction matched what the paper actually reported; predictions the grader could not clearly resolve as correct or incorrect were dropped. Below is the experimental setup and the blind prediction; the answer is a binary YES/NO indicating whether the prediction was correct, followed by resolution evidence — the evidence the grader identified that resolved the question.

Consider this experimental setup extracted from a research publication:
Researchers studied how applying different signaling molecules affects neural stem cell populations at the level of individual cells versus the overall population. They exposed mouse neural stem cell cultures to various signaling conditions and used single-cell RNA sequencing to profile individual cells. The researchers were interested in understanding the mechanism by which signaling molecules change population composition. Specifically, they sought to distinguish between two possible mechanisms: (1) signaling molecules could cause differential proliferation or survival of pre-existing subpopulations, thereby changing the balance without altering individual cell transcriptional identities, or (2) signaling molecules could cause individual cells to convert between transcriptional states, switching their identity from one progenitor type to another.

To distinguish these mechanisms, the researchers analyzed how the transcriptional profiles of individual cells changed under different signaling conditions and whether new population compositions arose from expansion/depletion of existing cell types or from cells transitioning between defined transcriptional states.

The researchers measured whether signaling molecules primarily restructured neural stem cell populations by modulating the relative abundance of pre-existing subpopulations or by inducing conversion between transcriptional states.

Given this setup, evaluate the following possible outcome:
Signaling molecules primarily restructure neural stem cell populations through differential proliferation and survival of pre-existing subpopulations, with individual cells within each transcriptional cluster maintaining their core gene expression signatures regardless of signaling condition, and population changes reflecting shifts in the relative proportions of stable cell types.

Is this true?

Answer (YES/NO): YES